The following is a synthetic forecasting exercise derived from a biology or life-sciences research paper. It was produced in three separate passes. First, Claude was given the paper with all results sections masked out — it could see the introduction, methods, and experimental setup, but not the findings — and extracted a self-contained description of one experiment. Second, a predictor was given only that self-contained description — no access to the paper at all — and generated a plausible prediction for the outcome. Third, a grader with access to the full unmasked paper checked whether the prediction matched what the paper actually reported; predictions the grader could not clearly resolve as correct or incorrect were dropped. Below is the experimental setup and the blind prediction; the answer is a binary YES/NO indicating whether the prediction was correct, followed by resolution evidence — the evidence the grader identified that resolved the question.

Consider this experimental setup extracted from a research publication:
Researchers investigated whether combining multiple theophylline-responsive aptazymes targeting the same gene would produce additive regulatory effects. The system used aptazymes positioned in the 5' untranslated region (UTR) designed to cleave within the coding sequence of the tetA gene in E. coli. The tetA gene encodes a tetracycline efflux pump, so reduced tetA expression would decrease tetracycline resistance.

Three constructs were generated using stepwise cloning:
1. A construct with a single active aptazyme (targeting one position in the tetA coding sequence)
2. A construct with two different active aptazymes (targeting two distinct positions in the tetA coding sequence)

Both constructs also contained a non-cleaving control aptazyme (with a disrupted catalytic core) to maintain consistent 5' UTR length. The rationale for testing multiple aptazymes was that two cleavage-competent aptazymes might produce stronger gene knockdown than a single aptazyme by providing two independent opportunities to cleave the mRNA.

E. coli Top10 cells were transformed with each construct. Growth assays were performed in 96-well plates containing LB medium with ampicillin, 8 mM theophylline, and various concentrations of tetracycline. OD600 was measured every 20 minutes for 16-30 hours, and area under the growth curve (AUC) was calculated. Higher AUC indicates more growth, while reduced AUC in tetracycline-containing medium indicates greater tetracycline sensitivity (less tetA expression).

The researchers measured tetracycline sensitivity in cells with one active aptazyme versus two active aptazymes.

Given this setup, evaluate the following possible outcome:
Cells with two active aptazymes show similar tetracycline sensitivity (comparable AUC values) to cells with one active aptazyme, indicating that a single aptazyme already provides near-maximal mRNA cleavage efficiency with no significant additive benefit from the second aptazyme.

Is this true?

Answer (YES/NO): NO